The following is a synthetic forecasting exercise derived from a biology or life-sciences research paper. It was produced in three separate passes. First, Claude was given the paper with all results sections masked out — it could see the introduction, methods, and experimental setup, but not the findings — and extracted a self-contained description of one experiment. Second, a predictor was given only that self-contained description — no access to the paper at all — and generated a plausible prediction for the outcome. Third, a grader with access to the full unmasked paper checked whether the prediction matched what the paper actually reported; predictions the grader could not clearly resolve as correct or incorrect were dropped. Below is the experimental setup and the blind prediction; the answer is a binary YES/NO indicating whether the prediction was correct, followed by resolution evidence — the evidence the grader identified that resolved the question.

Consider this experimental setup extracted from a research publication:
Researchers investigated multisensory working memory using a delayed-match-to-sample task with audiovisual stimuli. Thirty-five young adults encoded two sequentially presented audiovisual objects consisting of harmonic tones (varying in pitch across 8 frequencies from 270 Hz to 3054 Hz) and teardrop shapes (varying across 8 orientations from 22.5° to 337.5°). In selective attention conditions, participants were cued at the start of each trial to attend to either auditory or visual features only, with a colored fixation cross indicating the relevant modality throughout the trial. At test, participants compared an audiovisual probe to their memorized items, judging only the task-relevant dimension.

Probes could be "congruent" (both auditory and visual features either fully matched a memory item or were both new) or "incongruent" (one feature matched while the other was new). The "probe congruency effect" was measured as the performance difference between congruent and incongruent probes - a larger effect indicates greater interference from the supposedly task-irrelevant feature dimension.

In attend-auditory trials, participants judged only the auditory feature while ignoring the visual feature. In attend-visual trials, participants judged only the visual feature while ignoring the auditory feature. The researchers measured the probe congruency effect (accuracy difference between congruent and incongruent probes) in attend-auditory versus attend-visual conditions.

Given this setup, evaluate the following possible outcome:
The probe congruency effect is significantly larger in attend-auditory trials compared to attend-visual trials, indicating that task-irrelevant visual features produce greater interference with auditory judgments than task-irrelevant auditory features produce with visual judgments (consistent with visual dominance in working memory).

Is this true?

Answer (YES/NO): NO